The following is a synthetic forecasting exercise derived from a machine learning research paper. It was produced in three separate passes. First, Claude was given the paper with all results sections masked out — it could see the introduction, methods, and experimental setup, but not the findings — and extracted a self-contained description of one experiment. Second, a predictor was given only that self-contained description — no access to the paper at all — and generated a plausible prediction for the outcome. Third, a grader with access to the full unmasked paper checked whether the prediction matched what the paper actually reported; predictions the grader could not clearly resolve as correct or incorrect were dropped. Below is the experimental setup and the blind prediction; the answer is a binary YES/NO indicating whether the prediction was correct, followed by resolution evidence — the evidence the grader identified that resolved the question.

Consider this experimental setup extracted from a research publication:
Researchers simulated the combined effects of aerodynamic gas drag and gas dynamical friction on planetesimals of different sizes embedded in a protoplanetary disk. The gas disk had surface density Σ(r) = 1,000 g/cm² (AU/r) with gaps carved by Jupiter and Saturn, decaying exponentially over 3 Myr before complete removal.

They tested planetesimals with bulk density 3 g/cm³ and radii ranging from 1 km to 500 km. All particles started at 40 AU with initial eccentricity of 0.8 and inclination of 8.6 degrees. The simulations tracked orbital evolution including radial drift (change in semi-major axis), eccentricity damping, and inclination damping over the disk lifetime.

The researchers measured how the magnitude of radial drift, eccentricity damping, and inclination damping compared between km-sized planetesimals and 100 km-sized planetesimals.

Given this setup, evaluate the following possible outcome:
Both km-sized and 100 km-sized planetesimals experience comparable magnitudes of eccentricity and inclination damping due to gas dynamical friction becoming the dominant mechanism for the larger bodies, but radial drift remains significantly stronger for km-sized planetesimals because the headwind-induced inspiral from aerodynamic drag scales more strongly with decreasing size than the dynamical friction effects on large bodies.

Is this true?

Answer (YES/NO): NO